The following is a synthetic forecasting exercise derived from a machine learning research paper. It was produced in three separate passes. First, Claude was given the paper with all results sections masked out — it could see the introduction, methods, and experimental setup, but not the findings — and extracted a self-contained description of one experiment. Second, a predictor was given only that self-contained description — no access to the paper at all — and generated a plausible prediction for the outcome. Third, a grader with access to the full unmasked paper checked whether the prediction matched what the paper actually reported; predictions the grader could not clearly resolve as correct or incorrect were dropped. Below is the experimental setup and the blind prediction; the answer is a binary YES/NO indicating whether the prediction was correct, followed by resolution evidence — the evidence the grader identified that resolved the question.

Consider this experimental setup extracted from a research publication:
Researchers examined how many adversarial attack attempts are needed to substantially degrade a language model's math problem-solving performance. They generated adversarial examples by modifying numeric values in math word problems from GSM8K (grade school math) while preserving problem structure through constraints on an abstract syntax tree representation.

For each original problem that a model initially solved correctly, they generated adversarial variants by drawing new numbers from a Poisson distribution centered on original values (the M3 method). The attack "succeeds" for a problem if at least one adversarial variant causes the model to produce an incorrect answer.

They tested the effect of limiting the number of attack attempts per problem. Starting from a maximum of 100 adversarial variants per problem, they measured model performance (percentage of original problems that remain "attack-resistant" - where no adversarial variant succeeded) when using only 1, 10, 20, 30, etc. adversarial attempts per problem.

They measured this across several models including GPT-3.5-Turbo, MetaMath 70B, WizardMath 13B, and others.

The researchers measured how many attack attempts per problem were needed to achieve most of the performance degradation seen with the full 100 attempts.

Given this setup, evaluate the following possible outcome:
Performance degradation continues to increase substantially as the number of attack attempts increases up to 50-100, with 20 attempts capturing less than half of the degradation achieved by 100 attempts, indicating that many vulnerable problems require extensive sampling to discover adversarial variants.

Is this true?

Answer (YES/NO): NO